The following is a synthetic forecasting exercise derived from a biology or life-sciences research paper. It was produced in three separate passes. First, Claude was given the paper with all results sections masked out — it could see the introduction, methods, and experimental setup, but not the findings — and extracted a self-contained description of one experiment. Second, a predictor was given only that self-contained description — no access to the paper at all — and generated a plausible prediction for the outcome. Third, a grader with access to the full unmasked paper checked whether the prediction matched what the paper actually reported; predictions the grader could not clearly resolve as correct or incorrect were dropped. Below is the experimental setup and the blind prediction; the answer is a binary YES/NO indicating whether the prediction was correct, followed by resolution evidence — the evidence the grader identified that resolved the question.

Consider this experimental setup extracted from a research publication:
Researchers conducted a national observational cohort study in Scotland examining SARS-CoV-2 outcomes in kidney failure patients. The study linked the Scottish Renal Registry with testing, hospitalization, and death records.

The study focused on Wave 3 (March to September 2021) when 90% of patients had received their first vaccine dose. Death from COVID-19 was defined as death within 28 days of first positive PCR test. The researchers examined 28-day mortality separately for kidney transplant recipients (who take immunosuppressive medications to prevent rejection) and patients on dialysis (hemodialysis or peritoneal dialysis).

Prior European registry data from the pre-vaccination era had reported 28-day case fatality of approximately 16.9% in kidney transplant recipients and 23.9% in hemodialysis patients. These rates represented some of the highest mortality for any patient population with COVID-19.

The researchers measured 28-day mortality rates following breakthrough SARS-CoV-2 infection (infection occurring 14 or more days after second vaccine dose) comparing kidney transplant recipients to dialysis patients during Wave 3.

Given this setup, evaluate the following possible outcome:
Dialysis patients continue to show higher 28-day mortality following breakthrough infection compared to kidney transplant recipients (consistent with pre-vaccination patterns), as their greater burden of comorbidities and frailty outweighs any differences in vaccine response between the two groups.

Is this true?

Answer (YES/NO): NO